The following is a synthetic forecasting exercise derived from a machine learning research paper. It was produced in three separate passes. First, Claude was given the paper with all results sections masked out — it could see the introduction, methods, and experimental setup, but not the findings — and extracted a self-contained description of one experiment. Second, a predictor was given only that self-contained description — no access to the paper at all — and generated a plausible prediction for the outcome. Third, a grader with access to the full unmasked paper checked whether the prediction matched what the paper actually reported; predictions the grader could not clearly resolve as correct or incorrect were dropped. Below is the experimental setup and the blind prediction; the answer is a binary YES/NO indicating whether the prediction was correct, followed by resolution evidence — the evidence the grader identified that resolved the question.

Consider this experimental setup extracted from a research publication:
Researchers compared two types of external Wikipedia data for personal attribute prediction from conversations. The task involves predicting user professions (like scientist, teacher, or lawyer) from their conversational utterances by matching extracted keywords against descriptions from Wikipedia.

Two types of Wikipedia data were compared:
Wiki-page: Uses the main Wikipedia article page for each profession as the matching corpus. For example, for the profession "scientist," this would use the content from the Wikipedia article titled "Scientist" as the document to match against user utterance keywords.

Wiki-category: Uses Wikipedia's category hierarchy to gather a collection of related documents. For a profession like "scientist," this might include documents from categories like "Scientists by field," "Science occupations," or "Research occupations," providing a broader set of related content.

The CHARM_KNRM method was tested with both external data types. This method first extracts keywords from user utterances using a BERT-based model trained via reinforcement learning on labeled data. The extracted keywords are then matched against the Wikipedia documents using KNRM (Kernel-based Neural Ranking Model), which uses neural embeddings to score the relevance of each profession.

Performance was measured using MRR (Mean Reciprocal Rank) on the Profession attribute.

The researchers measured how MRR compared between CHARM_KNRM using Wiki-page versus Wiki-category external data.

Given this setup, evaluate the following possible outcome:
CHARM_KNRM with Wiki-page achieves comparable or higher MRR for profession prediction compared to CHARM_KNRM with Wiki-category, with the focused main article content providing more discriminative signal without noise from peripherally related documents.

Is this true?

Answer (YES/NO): NO